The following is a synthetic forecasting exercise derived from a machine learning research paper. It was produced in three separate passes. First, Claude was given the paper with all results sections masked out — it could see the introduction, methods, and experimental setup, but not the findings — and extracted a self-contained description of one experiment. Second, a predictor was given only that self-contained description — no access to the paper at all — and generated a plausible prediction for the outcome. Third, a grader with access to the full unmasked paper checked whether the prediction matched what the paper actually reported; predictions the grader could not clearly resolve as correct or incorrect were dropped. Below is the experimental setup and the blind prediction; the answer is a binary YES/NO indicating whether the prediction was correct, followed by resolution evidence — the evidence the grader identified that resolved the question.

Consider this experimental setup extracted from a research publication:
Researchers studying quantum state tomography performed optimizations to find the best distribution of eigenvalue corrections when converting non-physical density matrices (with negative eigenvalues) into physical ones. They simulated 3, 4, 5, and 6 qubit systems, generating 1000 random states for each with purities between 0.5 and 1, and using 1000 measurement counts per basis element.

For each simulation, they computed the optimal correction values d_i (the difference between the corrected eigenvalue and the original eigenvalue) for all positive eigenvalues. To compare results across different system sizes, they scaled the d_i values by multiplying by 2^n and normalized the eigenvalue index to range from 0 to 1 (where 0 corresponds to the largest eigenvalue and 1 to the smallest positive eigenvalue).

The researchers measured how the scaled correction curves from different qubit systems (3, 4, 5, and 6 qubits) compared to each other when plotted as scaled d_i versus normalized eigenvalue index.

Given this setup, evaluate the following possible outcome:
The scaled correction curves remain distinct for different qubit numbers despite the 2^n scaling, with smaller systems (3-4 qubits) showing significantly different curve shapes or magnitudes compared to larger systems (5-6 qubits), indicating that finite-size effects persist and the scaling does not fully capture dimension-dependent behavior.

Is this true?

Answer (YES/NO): NO